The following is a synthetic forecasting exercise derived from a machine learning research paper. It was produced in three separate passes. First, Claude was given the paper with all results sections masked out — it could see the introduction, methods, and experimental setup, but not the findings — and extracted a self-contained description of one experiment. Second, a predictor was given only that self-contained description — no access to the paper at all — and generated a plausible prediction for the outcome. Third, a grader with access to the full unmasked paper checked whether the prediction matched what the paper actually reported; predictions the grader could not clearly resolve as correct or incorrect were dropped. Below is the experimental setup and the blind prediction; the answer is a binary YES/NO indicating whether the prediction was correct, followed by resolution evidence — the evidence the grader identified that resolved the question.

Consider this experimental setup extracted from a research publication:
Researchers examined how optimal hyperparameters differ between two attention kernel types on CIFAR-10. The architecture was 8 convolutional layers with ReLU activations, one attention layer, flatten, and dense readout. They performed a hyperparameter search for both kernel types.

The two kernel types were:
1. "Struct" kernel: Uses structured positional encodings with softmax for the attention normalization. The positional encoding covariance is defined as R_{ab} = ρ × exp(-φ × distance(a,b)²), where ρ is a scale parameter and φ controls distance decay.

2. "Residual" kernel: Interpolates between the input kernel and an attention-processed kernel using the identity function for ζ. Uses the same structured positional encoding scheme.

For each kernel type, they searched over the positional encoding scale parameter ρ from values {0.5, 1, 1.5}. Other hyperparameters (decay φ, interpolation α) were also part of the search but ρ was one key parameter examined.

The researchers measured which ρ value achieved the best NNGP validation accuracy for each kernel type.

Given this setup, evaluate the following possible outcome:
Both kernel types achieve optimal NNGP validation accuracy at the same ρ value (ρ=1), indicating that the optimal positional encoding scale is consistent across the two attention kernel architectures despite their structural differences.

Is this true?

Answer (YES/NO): NO